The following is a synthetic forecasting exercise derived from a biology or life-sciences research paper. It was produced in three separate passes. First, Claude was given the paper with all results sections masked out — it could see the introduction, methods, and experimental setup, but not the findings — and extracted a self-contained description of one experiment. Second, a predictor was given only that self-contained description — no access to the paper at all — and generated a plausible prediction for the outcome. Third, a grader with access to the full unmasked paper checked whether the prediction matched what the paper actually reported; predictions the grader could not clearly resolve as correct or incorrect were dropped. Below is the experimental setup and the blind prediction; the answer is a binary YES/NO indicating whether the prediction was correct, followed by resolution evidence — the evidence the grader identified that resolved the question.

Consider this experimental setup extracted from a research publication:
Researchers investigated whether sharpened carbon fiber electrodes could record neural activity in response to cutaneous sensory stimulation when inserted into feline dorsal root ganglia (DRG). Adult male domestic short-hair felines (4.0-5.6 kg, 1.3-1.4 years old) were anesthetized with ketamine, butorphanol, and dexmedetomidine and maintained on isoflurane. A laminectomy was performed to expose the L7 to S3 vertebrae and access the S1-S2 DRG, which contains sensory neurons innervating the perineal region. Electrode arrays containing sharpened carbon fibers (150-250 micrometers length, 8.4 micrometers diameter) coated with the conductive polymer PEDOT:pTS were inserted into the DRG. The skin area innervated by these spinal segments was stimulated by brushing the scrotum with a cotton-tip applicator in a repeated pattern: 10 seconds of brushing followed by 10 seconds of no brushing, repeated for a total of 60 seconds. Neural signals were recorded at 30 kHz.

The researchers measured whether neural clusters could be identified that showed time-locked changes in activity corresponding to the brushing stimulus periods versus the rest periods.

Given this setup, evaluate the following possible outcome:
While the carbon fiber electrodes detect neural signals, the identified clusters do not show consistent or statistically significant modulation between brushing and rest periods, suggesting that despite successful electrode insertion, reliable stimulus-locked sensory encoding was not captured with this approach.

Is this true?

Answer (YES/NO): NO